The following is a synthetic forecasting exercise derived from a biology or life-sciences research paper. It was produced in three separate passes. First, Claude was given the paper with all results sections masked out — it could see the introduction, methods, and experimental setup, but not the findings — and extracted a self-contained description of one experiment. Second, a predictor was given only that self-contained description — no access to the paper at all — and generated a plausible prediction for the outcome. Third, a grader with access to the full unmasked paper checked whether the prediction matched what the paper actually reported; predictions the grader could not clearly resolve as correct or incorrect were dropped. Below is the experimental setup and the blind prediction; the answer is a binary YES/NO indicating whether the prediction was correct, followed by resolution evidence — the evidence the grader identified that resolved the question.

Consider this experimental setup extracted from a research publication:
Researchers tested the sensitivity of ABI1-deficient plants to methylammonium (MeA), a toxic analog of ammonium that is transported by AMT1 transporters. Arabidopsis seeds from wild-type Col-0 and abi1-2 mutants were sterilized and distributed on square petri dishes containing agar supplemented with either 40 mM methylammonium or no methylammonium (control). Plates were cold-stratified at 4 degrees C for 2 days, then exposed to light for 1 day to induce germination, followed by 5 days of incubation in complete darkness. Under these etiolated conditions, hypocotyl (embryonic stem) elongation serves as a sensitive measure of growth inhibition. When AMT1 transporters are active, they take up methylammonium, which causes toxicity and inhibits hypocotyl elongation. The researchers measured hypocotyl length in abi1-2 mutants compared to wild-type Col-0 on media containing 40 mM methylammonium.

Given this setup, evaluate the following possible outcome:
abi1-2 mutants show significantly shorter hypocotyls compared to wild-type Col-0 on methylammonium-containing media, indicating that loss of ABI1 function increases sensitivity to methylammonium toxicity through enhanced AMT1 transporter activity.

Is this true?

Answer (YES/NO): NO